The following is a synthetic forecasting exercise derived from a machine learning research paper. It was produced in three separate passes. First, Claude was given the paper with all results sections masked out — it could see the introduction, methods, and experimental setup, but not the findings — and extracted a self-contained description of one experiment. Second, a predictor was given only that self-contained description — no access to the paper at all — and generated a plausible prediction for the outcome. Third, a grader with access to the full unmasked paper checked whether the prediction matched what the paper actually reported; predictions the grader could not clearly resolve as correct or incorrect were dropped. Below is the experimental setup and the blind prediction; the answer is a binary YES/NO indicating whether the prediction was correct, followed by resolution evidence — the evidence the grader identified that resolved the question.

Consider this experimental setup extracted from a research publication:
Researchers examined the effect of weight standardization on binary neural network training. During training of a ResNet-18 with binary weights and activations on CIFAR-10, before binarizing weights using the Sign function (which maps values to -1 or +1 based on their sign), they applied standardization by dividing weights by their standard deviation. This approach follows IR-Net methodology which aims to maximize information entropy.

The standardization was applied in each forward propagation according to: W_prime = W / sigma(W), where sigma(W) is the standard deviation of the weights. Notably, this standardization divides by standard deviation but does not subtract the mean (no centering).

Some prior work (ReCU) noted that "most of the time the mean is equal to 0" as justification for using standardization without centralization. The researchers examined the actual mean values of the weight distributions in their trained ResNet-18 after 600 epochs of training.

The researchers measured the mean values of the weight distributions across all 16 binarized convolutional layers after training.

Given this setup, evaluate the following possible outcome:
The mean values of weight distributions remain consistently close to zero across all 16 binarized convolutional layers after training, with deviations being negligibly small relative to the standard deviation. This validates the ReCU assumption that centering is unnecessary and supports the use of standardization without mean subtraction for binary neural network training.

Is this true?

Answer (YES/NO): NO